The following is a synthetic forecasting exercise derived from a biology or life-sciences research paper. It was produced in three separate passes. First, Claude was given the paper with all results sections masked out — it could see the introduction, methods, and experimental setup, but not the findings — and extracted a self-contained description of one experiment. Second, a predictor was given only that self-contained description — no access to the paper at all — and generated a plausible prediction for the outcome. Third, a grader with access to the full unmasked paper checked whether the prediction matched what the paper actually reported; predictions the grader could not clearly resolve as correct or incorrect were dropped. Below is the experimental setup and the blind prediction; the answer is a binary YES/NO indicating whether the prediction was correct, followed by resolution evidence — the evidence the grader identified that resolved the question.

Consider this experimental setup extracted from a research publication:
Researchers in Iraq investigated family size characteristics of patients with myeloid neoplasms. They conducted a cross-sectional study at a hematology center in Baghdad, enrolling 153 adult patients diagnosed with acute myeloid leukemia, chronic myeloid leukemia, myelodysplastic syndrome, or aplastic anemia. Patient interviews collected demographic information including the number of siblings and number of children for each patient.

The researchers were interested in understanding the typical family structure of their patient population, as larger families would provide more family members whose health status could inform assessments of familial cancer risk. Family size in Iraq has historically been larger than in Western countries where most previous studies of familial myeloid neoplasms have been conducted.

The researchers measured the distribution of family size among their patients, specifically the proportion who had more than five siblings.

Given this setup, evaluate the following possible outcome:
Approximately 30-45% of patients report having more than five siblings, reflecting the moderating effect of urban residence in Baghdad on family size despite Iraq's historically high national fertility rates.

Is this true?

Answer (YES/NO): NO